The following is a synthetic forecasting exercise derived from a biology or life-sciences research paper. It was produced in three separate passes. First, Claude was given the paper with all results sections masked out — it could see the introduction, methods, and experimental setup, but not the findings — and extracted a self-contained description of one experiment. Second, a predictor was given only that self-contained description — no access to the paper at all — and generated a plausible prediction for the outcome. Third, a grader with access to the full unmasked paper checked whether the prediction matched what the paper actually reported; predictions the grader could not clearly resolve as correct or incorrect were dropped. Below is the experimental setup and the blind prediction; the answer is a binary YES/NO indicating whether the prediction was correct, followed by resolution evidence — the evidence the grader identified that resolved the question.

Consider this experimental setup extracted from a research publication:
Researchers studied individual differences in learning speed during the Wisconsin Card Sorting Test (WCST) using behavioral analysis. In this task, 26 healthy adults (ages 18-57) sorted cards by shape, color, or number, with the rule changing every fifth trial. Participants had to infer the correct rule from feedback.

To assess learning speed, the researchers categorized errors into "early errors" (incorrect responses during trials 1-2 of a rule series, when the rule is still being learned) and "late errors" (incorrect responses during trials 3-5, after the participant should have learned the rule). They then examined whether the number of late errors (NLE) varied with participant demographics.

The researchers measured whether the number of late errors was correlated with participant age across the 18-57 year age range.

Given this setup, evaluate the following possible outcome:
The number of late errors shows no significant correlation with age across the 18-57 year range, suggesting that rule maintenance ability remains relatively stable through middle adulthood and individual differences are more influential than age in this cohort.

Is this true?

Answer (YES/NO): YES